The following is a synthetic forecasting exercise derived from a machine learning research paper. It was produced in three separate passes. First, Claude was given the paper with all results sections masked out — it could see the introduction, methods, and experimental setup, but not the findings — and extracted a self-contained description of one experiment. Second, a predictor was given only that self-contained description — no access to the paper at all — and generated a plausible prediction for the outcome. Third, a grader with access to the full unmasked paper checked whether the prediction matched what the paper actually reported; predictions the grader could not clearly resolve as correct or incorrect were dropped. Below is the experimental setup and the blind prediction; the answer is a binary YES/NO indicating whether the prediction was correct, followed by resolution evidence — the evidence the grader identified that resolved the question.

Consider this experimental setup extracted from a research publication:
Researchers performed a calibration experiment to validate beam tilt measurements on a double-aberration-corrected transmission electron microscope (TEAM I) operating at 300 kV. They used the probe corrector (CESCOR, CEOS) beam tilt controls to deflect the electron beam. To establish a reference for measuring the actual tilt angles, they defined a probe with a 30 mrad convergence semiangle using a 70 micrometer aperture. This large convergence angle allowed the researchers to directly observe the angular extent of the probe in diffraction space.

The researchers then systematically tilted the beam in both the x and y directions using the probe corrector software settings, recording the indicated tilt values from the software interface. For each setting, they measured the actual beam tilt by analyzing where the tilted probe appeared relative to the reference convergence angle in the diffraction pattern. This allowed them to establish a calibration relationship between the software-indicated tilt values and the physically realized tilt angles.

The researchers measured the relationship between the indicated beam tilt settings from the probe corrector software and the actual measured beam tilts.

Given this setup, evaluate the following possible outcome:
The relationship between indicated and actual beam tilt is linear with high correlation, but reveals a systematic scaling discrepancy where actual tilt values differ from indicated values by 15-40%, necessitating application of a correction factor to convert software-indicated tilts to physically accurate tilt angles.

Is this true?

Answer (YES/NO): NO